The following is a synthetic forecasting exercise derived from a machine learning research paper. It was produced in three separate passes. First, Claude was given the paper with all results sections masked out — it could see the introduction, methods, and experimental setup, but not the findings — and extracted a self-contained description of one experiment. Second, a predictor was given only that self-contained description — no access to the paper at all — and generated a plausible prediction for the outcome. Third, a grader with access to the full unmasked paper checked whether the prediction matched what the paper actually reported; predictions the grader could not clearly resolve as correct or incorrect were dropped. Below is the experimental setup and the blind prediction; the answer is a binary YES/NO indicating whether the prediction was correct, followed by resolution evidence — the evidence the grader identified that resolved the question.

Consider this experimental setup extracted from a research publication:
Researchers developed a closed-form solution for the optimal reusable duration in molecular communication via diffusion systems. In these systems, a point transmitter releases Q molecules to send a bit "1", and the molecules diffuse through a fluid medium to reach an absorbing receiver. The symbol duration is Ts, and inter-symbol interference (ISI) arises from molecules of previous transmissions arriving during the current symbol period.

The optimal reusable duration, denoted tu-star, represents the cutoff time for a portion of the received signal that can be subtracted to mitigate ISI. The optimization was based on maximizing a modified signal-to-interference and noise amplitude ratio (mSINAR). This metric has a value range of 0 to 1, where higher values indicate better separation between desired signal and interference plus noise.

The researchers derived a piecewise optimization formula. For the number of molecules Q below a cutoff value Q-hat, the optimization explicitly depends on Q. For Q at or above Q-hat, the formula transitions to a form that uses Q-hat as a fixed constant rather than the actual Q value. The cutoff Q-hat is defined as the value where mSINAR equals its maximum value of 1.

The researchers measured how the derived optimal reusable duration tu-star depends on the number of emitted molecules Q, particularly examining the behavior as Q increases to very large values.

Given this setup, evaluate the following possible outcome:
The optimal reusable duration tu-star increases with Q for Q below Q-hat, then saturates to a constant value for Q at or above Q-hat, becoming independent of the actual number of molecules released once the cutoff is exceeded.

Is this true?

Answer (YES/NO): NO